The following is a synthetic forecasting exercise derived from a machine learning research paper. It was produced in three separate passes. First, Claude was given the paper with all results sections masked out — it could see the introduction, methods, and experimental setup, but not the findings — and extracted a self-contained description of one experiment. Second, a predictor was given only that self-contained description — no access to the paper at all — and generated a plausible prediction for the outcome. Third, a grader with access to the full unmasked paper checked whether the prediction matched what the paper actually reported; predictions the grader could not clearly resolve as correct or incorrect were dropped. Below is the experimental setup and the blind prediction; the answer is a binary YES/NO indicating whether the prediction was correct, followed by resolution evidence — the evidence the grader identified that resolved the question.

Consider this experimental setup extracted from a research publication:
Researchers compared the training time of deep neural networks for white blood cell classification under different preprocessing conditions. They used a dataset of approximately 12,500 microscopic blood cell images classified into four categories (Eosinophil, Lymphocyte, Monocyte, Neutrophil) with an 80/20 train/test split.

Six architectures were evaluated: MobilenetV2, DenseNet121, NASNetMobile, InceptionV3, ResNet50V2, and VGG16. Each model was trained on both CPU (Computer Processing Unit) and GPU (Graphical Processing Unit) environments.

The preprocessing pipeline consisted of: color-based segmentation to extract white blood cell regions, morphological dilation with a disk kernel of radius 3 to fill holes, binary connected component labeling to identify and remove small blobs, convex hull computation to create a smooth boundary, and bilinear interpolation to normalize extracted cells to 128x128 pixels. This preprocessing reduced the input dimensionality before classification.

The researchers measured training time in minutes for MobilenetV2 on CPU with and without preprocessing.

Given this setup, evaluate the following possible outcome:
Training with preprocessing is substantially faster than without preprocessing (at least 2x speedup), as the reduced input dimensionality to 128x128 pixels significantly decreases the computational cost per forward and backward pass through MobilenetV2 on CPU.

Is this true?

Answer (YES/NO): YES